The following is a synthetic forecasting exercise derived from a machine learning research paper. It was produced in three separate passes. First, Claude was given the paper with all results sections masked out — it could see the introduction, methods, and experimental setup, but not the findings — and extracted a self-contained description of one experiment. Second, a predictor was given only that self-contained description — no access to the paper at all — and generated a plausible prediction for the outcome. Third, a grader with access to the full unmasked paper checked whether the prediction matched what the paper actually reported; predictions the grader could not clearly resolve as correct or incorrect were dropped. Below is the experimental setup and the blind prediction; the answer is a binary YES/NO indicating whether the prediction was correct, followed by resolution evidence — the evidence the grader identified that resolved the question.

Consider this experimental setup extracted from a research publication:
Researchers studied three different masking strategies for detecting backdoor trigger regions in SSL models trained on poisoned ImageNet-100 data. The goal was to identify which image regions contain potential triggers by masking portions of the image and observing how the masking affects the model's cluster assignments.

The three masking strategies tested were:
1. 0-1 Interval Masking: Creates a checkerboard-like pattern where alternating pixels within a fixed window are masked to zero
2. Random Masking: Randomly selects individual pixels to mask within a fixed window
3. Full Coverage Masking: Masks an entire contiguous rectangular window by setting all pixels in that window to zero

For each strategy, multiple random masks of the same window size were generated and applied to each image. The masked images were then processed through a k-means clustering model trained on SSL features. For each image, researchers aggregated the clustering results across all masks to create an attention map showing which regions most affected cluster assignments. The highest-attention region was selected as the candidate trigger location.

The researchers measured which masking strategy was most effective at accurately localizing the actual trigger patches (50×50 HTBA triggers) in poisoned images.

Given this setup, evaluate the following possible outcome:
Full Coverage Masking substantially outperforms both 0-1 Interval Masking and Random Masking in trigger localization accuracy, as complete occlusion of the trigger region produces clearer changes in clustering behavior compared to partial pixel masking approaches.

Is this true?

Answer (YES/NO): YES